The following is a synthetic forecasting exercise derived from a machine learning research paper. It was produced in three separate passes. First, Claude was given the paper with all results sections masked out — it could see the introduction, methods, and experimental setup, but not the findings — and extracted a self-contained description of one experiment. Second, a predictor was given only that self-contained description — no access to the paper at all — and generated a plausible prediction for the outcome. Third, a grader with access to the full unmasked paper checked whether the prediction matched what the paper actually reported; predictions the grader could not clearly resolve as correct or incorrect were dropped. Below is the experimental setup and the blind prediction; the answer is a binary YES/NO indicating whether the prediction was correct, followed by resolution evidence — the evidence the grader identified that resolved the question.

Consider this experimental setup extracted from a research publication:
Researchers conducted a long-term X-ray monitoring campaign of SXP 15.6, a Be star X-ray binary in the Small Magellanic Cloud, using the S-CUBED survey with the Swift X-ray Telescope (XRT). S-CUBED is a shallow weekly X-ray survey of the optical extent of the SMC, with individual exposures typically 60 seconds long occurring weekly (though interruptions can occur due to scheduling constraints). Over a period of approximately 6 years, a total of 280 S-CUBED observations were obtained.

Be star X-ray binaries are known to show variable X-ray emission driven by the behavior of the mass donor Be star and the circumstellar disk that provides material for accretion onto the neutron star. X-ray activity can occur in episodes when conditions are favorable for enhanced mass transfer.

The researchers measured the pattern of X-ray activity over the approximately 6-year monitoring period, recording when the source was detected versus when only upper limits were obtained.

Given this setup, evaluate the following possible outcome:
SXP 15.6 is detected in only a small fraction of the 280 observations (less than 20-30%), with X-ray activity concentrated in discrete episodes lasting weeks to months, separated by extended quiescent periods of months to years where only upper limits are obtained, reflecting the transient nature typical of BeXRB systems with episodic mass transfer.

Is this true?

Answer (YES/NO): NO